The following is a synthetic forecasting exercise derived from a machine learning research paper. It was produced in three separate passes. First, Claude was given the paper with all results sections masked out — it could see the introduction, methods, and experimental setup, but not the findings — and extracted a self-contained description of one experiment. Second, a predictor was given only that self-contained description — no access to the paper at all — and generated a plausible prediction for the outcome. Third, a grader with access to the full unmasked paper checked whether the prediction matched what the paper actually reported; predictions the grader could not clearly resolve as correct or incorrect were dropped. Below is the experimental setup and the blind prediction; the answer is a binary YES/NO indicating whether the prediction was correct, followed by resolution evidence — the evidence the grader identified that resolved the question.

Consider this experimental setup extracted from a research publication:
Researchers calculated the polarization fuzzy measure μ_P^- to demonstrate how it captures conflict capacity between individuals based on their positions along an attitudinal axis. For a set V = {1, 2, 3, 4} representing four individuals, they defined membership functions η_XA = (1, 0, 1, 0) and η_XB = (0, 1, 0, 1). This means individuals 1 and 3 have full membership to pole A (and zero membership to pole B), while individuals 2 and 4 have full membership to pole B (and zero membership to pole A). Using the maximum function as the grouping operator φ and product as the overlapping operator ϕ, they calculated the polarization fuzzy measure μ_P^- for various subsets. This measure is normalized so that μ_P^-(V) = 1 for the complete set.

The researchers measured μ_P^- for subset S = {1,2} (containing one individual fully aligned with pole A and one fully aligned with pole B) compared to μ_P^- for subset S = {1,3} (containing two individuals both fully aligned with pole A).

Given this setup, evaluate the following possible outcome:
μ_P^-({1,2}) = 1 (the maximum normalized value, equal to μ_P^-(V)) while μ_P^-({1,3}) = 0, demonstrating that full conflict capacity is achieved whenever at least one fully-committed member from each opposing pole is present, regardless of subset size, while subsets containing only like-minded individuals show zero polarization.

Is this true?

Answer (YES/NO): NO